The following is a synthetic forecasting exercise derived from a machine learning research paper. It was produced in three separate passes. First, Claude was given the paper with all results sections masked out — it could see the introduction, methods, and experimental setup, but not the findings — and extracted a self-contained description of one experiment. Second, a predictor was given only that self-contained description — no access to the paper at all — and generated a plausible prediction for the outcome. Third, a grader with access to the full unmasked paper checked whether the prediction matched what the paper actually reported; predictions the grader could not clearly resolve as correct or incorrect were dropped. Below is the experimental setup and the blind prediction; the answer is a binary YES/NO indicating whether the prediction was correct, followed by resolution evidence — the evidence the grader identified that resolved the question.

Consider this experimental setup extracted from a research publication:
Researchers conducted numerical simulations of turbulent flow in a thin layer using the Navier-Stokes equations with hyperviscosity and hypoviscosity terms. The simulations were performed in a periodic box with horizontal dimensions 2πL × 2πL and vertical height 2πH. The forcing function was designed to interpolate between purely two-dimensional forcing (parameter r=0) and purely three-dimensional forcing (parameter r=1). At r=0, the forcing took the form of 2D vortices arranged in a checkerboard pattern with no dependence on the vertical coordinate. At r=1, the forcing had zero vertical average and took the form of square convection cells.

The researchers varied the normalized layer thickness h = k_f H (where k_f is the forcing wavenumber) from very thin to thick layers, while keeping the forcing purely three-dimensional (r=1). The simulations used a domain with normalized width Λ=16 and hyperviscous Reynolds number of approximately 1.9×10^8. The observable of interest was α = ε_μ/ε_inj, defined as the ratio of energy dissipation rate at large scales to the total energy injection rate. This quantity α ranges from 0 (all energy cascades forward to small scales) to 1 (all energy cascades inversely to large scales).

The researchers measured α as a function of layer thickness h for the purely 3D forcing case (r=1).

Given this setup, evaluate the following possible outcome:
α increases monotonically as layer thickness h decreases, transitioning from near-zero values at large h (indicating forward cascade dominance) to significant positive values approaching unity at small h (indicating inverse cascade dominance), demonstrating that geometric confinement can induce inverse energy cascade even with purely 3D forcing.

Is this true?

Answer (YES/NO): NO